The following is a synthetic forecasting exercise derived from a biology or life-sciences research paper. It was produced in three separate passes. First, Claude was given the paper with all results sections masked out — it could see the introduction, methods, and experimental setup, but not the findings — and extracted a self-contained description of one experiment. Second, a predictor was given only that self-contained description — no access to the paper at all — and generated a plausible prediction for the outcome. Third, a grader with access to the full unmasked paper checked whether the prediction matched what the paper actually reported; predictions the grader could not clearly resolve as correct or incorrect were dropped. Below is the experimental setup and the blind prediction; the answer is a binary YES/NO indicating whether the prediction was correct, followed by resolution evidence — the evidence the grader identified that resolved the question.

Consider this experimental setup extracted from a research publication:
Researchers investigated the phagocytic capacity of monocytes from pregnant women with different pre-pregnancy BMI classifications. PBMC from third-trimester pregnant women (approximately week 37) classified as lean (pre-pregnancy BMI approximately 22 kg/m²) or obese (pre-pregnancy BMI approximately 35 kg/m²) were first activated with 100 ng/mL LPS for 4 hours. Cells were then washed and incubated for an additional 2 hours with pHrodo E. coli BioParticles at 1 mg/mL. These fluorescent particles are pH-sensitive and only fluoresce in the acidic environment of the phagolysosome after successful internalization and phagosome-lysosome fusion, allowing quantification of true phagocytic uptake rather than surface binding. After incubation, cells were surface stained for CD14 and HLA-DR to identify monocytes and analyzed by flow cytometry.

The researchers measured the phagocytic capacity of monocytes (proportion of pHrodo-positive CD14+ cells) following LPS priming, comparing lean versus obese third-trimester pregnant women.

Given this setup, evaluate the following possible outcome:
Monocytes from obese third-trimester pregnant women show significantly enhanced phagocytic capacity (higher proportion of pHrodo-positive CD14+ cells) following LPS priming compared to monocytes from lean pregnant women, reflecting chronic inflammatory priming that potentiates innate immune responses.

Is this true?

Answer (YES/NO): NO